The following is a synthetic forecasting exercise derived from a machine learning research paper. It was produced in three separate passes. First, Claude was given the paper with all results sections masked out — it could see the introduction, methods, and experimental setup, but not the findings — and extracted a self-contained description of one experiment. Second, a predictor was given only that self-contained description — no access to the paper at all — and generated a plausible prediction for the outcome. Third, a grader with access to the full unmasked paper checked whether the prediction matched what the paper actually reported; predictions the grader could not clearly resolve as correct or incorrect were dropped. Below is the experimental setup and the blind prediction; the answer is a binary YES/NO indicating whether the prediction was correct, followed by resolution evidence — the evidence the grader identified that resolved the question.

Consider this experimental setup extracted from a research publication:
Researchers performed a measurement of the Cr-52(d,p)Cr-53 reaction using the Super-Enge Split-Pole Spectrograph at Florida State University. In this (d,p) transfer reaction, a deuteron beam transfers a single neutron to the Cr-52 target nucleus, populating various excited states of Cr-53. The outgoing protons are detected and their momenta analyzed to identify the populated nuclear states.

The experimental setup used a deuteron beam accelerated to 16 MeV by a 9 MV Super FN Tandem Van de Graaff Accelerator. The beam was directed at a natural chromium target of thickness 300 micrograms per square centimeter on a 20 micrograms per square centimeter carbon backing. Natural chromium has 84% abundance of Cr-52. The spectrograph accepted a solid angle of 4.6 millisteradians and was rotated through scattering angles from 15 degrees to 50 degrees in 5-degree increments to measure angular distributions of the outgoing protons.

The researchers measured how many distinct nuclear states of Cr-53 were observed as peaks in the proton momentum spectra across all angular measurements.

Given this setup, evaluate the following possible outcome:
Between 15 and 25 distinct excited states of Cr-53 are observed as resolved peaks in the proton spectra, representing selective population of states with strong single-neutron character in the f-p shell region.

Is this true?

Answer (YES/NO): NO